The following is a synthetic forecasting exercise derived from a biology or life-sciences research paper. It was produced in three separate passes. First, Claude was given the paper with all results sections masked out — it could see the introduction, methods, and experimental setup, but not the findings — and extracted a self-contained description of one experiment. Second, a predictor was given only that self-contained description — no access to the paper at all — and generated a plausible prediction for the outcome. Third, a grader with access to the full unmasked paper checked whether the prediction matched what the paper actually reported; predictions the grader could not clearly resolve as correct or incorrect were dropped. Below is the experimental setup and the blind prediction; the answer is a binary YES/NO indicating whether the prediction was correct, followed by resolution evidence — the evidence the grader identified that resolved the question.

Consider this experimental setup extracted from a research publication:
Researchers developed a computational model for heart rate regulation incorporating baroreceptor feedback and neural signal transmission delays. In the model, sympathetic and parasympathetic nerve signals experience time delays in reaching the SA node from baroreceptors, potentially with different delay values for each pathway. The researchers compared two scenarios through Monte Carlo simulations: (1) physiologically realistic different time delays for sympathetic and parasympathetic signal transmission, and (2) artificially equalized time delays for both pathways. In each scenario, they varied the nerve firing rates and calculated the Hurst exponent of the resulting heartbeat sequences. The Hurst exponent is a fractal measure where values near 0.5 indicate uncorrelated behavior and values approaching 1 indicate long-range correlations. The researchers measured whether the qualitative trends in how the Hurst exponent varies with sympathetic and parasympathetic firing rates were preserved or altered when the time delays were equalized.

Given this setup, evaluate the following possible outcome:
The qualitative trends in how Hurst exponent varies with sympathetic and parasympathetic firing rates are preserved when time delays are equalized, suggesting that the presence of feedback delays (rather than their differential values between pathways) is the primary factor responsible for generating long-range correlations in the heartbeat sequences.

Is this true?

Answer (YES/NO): YES